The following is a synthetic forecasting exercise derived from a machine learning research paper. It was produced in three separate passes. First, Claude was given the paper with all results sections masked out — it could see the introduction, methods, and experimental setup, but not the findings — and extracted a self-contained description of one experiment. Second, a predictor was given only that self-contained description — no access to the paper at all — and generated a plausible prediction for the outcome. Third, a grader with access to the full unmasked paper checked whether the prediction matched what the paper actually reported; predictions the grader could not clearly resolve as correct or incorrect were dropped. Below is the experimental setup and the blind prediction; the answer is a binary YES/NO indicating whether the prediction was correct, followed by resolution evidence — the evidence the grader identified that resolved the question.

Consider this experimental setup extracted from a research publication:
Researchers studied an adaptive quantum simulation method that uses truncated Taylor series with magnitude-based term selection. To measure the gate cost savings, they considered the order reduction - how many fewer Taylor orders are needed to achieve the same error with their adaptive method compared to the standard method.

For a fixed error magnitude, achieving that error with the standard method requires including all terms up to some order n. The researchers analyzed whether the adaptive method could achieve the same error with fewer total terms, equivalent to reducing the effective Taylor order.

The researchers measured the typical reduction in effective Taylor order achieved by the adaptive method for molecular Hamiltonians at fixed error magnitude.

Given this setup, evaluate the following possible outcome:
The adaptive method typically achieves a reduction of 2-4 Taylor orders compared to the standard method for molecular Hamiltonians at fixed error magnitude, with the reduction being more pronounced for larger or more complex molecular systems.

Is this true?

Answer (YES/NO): NO